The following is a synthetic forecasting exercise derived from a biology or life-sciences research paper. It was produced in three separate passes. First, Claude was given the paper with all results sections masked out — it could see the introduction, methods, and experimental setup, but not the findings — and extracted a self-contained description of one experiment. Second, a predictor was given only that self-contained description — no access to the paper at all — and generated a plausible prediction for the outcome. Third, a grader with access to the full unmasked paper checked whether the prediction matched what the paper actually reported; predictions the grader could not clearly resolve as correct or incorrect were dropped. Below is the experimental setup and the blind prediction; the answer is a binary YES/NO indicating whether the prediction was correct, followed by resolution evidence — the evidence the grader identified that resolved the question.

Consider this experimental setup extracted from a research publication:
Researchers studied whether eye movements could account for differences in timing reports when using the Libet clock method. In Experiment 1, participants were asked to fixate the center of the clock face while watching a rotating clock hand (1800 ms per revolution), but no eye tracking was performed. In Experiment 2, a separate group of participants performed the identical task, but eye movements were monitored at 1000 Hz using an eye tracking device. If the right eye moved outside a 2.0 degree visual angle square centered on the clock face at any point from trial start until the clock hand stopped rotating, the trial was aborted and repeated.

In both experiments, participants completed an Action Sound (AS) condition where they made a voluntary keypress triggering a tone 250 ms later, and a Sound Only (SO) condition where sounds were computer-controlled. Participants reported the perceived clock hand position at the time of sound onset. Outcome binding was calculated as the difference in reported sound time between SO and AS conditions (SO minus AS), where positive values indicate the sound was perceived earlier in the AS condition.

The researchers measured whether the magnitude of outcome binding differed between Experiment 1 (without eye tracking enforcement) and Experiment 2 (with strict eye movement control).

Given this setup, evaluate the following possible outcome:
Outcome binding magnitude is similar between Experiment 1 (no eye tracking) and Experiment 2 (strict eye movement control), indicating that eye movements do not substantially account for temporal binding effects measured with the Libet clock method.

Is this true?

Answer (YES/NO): YES